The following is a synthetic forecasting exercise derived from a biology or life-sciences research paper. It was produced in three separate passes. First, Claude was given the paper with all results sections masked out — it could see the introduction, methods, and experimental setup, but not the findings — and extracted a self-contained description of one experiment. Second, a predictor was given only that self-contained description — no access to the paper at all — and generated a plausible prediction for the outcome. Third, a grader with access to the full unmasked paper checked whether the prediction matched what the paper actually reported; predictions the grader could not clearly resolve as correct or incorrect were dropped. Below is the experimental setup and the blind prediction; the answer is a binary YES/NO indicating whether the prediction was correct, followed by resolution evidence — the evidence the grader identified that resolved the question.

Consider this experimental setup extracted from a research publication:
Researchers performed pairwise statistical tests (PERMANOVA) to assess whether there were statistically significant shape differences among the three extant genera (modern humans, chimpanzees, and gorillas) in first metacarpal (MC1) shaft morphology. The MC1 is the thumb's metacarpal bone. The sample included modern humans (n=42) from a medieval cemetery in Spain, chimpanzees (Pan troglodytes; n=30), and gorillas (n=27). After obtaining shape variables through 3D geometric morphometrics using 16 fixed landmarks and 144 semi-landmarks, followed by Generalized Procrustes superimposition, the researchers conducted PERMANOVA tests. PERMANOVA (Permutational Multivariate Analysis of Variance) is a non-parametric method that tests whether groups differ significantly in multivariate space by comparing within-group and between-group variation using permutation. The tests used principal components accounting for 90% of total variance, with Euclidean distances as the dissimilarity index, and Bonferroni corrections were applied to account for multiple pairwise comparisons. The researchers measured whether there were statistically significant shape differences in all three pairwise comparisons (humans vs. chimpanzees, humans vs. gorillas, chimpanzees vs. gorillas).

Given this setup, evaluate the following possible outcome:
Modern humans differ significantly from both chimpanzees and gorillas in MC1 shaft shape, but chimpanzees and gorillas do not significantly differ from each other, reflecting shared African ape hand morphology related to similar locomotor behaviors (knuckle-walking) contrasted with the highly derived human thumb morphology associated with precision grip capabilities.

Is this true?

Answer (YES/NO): NO